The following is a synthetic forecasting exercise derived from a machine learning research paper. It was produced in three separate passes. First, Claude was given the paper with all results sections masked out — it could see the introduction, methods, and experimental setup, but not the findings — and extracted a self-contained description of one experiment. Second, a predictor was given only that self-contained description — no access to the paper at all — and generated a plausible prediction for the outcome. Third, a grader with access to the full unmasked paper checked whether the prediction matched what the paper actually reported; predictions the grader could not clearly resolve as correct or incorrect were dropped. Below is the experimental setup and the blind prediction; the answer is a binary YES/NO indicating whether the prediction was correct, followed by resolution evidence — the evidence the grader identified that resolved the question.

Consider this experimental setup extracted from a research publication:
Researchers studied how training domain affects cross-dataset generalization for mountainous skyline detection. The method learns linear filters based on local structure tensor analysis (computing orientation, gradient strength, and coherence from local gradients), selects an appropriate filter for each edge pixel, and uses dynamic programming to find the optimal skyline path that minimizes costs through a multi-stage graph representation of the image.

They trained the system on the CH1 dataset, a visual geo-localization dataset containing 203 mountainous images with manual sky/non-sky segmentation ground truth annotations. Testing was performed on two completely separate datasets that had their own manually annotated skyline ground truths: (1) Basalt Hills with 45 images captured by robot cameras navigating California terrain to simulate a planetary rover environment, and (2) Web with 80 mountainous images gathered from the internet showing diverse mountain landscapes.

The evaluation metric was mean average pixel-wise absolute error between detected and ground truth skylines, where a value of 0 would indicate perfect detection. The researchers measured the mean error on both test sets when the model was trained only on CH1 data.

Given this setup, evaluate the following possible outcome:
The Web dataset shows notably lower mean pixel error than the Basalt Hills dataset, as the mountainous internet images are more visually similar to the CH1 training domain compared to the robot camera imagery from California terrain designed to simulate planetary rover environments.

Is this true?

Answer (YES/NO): NO